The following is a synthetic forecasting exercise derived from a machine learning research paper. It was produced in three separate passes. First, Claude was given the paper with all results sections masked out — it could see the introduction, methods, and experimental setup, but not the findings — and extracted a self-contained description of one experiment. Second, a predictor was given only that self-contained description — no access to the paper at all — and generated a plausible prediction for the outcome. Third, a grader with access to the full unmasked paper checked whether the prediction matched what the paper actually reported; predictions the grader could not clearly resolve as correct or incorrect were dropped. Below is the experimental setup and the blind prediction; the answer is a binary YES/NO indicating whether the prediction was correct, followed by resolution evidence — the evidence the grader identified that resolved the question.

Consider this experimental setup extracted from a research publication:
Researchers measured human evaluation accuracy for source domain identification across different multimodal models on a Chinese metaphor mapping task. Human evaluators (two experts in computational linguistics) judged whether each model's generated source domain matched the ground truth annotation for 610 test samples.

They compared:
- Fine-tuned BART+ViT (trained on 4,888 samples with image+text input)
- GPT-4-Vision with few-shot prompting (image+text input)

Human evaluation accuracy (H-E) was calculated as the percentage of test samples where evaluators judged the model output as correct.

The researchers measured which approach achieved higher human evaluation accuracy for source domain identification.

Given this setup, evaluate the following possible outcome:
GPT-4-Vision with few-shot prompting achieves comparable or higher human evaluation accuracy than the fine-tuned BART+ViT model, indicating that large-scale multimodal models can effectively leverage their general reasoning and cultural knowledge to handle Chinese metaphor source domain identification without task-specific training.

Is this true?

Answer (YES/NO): NO